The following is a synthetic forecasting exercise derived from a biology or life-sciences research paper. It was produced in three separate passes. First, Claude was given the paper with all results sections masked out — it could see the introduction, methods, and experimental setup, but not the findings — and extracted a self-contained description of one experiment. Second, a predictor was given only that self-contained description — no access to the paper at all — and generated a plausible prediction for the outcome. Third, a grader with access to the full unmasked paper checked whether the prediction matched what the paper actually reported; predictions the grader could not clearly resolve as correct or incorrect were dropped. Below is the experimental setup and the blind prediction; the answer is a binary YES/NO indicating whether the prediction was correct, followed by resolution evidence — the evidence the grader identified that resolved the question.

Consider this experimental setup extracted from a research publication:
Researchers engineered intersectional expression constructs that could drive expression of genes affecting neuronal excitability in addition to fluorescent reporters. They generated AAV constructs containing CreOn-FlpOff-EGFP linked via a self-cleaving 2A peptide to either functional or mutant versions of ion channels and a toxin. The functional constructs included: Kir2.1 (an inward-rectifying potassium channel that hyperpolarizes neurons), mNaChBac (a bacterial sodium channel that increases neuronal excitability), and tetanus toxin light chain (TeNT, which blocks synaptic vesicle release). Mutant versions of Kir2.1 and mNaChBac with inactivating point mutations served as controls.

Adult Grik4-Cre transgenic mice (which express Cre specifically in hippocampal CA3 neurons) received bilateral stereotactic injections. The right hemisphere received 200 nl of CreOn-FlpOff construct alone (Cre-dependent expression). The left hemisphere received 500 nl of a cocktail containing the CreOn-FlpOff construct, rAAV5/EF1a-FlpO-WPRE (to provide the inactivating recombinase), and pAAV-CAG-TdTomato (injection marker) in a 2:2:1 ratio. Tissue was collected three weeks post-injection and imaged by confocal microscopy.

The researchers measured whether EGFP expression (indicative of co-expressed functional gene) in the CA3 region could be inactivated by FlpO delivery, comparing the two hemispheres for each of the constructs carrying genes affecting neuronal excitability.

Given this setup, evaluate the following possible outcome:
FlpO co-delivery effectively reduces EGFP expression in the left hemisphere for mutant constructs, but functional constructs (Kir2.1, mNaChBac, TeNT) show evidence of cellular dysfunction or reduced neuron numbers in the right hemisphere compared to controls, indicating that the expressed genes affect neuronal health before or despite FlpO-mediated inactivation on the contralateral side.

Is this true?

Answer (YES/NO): NO